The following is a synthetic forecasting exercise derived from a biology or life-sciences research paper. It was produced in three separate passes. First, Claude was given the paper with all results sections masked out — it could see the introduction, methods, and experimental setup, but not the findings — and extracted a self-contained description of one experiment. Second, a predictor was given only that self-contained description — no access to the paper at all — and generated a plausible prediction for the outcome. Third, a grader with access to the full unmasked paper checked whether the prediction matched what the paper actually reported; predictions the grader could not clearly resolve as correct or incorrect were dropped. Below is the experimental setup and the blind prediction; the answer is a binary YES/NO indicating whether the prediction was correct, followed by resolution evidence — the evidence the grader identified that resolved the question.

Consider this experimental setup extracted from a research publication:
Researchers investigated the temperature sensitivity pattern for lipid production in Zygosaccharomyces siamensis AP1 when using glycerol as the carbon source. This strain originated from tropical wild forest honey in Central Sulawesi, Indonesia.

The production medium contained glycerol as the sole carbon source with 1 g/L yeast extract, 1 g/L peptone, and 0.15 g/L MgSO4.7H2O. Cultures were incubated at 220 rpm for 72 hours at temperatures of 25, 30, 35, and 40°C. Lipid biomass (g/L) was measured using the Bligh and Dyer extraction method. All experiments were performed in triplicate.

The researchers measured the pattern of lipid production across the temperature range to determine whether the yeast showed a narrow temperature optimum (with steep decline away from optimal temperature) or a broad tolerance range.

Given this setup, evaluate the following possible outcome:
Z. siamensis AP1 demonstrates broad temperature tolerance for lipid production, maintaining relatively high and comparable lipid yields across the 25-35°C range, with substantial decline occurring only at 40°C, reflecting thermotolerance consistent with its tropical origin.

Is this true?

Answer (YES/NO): NO